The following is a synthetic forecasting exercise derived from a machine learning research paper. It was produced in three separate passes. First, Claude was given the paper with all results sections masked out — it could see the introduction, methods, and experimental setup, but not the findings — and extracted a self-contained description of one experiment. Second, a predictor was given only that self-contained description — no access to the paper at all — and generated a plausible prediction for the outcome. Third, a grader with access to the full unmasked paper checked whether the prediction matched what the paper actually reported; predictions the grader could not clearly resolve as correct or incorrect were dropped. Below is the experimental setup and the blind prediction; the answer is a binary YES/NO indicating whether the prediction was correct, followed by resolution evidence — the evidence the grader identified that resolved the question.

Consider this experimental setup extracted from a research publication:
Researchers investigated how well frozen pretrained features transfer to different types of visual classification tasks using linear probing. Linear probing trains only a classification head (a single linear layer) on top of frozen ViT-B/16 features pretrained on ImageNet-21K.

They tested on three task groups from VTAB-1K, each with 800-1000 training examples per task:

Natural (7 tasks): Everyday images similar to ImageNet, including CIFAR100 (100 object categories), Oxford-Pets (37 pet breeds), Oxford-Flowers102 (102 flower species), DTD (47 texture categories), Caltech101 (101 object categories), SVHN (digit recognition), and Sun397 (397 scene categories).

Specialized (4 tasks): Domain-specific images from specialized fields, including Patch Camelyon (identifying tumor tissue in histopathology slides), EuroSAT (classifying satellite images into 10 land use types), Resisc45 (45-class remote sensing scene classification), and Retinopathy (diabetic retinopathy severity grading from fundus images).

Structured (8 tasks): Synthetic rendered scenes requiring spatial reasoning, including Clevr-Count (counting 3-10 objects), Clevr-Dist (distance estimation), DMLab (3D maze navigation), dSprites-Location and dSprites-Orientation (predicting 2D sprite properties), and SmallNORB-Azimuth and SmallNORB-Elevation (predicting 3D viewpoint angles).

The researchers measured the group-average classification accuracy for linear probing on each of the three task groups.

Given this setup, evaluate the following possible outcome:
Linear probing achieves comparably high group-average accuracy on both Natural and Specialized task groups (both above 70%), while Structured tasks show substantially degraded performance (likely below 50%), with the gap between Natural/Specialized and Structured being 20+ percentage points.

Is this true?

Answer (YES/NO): NO